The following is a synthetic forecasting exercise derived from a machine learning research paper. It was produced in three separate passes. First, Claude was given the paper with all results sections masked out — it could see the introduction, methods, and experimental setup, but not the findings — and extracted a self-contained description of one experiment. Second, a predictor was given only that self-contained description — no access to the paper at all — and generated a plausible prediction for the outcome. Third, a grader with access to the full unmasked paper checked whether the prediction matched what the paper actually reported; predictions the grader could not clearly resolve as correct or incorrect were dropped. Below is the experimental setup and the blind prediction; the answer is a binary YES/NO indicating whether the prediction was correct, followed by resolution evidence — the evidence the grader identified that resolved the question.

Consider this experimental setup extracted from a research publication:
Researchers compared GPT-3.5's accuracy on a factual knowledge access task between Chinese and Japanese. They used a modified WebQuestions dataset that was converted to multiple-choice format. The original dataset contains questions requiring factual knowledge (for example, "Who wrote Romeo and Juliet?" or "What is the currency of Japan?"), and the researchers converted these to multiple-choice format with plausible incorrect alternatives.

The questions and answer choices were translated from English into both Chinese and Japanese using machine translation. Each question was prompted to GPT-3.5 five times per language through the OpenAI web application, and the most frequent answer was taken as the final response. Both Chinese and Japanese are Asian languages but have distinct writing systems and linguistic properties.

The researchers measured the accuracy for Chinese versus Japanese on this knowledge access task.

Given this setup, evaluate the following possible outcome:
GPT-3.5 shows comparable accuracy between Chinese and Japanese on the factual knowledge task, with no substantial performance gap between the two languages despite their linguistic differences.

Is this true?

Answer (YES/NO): NO